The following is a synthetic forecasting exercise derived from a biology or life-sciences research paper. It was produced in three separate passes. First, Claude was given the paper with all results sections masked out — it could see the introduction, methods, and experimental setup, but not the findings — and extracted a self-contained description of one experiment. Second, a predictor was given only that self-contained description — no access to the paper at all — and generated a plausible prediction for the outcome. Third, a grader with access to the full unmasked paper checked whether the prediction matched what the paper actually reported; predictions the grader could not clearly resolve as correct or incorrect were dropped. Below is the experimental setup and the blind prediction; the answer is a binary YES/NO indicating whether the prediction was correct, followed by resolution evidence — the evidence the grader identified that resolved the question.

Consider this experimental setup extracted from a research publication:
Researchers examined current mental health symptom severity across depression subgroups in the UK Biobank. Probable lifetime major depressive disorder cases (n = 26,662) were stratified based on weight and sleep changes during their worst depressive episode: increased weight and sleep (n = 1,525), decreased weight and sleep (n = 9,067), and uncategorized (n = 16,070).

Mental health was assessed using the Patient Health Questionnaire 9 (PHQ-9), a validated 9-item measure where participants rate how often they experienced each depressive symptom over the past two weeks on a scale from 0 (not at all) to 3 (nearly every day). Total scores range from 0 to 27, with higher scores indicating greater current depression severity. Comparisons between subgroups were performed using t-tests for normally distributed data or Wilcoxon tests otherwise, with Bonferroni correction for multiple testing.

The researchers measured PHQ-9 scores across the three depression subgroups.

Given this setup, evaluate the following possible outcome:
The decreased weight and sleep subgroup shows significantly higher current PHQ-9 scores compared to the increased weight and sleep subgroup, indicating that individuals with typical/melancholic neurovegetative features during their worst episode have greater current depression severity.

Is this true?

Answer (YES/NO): NO